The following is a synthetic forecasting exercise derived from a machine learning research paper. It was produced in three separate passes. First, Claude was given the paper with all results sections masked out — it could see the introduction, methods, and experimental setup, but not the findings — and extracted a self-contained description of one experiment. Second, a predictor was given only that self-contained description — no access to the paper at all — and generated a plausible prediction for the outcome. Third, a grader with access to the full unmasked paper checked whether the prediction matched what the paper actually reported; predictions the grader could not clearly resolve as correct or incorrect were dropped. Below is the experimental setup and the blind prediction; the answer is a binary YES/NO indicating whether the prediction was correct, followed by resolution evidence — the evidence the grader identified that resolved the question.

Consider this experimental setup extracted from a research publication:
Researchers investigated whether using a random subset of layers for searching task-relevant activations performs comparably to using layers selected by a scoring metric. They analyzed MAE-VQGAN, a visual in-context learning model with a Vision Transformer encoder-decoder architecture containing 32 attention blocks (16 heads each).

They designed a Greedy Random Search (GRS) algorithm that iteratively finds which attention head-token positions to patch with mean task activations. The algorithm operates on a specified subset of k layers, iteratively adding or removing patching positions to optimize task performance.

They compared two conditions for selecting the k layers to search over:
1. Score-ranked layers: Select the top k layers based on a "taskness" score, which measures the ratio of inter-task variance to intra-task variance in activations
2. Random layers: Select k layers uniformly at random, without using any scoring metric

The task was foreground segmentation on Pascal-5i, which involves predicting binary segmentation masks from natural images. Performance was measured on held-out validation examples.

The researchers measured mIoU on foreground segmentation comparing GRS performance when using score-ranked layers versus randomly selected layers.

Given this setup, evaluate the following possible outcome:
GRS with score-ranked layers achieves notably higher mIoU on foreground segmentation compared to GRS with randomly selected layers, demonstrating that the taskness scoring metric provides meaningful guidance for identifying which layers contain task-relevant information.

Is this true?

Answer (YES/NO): YES